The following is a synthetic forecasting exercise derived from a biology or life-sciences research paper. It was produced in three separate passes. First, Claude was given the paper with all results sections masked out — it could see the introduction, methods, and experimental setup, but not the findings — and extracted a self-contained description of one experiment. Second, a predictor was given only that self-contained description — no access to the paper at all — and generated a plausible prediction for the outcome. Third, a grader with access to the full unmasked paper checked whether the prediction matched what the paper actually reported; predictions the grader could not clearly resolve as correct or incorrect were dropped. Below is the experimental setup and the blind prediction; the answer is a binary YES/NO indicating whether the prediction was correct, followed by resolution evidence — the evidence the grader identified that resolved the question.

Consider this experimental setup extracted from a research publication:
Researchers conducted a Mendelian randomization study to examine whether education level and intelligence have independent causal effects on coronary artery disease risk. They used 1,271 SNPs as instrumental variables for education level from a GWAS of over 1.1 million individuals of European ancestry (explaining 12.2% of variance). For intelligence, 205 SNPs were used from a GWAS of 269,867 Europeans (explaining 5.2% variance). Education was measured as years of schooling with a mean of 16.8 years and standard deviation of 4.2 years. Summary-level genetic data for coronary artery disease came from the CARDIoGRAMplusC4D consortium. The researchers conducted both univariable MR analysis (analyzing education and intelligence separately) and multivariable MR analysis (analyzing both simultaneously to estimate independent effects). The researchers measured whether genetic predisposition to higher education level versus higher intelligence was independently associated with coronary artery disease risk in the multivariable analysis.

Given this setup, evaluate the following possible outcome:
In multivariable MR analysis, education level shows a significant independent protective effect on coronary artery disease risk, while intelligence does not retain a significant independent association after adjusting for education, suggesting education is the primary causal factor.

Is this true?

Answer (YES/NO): YES